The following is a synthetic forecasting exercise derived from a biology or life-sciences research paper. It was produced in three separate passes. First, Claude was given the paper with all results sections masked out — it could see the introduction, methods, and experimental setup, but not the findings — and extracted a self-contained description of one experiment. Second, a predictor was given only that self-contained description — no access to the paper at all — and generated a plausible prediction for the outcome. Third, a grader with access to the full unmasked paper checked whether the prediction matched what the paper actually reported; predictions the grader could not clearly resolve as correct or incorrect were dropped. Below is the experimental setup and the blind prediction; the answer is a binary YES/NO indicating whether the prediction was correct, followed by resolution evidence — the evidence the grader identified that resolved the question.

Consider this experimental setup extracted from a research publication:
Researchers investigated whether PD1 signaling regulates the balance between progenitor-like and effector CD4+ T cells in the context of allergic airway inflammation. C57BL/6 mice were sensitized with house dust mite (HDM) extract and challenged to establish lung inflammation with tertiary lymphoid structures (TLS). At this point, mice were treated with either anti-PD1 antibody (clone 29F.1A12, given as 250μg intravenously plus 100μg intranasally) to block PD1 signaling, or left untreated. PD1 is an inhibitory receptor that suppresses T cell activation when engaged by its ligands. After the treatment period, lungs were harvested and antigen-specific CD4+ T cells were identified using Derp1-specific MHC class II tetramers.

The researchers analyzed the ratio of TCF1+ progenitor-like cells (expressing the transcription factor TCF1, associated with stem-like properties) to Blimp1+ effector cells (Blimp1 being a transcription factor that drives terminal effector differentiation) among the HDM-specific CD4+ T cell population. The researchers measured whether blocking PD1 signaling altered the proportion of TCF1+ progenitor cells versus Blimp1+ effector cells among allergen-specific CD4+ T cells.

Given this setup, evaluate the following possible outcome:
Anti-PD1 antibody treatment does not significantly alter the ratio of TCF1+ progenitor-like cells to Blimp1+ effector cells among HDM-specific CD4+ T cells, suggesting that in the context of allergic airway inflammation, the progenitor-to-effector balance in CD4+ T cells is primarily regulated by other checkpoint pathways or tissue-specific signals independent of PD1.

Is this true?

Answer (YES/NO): NO